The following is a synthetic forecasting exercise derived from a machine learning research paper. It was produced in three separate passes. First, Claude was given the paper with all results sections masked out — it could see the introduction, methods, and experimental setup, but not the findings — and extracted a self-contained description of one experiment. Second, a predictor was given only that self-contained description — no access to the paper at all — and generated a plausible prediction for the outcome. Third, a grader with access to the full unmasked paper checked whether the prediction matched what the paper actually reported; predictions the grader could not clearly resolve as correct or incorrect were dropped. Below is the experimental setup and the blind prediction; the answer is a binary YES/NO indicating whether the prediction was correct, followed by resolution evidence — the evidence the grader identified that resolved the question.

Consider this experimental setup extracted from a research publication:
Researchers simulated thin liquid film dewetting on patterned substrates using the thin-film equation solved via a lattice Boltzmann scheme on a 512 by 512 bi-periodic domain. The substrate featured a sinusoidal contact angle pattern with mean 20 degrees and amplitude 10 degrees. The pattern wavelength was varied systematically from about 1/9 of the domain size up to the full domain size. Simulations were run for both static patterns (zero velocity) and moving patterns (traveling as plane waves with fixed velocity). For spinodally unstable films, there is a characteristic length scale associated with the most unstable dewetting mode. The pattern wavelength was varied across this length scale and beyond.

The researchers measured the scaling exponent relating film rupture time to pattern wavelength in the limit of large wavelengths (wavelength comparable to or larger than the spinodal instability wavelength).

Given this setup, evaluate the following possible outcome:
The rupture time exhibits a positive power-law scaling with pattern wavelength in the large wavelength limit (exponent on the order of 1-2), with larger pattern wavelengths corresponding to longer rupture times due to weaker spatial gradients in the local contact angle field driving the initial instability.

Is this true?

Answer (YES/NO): YES